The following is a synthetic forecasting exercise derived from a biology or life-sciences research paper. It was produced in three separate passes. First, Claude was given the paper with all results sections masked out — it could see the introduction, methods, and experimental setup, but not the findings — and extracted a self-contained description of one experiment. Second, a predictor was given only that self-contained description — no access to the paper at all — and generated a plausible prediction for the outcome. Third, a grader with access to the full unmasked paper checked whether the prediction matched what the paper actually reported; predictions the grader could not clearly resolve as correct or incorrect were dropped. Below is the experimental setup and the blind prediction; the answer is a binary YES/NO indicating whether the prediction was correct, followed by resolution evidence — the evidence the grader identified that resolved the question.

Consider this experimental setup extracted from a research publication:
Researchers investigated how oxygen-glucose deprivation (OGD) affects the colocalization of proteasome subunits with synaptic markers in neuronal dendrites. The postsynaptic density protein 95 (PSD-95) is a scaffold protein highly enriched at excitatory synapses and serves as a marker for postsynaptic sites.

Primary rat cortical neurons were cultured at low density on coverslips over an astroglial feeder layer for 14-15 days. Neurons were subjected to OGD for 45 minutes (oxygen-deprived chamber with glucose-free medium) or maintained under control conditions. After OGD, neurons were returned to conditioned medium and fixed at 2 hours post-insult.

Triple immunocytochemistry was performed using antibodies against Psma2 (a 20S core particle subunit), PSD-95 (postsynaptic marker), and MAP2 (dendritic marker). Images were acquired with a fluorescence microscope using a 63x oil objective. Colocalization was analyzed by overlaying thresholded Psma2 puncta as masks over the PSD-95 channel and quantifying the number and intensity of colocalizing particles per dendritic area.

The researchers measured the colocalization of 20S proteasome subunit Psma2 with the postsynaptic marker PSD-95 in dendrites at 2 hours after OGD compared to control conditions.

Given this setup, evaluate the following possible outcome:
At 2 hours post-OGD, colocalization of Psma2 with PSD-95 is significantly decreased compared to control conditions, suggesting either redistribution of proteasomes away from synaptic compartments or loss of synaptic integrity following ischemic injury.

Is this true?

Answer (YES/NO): NO